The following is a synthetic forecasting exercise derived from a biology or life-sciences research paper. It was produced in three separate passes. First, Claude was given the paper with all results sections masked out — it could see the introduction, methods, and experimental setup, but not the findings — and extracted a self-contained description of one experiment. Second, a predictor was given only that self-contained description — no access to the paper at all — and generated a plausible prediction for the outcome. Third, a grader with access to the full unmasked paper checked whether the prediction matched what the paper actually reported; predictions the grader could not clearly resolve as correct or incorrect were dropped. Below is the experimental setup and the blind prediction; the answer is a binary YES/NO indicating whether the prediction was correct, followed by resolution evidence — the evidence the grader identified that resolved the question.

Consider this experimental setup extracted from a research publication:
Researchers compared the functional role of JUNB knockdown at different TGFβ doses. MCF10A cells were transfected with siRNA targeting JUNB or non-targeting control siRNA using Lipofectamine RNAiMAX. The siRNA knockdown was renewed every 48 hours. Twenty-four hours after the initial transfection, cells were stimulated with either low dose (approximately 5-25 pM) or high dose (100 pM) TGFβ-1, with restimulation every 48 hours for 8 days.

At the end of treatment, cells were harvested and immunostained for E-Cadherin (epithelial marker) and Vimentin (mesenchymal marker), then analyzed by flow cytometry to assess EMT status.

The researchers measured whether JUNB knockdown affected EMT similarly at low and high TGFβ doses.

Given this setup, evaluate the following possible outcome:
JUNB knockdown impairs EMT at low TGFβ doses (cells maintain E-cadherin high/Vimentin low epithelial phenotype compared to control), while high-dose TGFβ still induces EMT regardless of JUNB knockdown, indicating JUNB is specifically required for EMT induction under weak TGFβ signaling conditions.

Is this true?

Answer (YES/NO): NO